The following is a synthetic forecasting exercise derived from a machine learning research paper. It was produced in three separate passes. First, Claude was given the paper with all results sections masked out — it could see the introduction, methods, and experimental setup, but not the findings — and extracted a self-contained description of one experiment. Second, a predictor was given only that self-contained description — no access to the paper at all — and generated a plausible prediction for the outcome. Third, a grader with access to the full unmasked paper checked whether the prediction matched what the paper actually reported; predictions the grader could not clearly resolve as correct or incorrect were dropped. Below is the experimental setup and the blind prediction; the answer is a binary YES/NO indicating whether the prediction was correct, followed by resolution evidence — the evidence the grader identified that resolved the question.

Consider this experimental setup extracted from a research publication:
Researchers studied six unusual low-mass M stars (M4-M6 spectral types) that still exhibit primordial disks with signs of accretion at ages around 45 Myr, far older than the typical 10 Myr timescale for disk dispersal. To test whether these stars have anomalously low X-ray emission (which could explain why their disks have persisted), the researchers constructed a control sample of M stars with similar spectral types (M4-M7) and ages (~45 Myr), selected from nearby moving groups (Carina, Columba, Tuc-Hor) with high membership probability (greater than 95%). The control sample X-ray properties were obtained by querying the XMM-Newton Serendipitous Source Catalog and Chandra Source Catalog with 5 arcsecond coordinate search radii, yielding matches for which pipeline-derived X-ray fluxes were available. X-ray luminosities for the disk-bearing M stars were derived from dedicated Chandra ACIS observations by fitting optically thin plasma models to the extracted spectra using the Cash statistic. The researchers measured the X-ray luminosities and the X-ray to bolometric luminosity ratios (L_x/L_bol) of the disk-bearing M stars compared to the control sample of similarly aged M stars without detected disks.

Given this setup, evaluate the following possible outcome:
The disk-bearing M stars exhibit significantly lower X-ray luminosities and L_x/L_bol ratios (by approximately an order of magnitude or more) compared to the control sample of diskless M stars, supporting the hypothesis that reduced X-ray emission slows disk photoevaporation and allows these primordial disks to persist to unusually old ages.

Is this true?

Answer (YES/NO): NO